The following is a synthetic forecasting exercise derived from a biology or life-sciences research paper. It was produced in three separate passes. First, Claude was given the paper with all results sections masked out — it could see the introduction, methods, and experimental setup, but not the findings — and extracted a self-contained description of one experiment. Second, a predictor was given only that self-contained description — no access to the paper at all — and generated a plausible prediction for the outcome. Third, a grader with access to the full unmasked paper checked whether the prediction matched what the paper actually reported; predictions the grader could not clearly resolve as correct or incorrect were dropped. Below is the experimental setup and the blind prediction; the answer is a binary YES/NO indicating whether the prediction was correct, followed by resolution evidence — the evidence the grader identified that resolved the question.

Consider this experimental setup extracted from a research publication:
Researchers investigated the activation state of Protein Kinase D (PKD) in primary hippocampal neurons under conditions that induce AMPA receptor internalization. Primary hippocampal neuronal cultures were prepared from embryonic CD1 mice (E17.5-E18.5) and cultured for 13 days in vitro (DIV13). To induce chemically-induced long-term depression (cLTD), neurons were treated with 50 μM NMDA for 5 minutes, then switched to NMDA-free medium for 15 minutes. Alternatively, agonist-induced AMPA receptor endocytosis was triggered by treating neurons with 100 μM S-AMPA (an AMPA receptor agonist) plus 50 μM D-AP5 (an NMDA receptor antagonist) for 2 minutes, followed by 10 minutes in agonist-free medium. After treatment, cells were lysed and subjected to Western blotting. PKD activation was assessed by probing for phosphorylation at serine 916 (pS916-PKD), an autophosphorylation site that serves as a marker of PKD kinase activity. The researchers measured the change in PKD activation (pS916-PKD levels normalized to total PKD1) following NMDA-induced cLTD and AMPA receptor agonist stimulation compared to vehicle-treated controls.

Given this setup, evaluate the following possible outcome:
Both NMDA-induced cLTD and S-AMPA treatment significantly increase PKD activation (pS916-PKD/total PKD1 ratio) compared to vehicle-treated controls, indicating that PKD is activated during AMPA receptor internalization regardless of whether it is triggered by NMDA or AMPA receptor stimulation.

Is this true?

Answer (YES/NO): YES